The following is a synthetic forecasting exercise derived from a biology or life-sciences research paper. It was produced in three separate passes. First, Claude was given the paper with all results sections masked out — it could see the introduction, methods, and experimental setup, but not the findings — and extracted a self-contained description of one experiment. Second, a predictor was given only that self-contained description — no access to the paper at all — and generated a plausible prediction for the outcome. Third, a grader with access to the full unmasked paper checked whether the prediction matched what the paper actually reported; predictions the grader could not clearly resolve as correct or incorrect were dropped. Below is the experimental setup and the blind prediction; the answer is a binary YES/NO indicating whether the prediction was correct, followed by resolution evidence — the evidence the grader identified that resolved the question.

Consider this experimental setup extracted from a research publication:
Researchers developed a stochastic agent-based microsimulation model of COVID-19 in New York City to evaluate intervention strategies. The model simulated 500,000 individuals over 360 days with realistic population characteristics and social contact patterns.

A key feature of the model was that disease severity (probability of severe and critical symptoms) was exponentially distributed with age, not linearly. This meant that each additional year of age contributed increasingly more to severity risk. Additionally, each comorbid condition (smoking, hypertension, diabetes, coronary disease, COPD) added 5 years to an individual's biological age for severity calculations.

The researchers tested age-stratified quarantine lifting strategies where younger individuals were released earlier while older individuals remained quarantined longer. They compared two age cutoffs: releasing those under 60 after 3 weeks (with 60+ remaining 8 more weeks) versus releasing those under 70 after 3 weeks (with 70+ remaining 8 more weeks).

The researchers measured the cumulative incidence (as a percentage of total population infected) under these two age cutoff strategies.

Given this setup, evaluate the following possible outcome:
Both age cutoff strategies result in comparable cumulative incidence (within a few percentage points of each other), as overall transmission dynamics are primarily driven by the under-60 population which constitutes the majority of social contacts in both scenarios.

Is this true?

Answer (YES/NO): YES